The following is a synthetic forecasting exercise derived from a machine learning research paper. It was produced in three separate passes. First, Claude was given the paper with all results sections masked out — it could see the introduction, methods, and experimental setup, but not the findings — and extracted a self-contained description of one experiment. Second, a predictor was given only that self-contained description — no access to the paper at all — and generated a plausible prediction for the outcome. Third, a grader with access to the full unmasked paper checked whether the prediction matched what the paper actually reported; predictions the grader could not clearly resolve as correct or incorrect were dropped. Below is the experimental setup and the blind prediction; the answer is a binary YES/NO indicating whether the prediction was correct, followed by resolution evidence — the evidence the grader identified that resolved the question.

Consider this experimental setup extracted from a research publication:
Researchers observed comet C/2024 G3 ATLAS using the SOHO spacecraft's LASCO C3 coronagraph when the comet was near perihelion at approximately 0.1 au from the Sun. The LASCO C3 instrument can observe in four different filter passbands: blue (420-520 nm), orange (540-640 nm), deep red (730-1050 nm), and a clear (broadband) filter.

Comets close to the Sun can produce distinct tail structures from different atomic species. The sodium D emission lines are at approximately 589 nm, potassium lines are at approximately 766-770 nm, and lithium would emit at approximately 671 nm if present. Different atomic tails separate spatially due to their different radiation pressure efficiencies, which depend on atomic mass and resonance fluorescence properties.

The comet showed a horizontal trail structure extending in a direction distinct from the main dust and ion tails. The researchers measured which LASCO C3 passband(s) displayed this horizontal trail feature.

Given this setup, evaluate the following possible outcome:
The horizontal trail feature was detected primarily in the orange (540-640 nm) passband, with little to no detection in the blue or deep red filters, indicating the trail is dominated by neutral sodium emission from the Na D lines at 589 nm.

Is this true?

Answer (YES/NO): YES